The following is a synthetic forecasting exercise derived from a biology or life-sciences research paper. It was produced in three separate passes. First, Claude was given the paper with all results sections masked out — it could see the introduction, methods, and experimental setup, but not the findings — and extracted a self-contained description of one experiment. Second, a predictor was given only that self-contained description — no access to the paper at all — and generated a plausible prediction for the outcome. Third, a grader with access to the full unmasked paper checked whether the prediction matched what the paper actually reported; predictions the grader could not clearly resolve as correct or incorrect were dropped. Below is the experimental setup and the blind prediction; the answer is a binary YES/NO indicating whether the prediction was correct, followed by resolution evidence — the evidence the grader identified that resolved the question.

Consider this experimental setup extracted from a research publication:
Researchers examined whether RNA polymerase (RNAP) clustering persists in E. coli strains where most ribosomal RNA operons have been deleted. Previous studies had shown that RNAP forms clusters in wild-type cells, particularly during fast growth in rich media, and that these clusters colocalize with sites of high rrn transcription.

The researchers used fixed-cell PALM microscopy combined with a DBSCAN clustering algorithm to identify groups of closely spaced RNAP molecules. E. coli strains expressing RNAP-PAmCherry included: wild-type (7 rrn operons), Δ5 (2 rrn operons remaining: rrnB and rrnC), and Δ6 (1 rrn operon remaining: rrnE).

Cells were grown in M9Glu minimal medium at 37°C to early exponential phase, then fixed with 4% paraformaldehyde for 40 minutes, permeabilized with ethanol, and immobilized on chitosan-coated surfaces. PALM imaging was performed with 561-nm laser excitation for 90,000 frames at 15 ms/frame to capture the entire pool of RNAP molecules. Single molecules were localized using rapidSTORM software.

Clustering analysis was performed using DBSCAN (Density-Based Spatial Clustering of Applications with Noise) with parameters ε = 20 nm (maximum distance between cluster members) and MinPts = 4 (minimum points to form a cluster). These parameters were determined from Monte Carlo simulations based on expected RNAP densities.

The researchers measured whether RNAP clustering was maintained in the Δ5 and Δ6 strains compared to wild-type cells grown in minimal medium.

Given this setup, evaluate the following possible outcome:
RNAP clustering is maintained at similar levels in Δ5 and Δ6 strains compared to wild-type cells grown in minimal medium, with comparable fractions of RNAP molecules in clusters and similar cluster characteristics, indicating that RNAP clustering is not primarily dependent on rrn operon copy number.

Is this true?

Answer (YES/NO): NO